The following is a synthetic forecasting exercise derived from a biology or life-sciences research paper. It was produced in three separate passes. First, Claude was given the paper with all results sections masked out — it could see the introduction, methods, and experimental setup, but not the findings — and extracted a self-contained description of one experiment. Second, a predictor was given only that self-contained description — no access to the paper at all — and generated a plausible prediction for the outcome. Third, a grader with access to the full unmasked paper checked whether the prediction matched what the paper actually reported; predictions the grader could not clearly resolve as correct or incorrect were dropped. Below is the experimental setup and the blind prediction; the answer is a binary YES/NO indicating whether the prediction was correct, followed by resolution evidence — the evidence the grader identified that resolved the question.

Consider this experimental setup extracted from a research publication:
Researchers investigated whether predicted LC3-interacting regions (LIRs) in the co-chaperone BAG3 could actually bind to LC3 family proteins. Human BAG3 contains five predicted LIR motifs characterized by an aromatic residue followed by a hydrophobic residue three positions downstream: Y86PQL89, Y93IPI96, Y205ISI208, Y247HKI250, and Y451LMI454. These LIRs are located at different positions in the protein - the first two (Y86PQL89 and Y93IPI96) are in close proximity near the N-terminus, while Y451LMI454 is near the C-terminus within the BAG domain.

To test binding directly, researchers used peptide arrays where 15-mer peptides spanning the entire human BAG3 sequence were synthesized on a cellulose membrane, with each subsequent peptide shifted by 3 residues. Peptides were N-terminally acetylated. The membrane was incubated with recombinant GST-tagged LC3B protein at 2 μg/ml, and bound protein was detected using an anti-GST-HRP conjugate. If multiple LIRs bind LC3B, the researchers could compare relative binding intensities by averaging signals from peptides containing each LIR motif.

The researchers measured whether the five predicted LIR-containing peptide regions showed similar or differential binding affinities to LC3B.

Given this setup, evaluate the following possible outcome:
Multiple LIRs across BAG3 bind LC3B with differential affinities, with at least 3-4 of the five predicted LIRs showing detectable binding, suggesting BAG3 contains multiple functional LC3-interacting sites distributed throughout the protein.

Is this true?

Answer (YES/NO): YES